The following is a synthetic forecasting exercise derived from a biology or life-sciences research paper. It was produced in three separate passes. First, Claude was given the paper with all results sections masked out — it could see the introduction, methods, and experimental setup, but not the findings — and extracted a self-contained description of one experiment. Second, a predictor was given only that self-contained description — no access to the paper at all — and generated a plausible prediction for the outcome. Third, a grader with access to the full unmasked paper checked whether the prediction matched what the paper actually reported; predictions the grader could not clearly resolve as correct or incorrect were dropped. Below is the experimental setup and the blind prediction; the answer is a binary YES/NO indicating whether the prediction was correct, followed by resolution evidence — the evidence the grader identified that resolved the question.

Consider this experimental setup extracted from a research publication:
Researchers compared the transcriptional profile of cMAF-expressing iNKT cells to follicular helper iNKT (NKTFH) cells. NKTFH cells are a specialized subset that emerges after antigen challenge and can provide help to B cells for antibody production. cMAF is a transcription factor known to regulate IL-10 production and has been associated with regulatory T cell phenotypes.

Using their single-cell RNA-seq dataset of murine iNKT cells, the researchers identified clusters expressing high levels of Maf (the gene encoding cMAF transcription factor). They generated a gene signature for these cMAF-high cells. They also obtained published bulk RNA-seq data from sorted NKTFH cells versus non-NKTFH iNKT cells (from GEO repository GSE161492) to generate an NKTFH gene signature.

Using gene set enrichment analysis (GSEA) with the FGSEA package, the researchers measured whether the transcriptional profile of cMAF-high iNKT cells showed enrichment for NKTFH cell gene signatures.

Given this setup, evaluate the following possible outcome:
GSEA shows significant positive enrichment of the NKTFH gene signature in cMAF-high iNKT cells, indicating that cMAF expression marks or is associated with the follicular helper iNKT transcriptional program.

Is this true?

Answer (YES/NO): YES